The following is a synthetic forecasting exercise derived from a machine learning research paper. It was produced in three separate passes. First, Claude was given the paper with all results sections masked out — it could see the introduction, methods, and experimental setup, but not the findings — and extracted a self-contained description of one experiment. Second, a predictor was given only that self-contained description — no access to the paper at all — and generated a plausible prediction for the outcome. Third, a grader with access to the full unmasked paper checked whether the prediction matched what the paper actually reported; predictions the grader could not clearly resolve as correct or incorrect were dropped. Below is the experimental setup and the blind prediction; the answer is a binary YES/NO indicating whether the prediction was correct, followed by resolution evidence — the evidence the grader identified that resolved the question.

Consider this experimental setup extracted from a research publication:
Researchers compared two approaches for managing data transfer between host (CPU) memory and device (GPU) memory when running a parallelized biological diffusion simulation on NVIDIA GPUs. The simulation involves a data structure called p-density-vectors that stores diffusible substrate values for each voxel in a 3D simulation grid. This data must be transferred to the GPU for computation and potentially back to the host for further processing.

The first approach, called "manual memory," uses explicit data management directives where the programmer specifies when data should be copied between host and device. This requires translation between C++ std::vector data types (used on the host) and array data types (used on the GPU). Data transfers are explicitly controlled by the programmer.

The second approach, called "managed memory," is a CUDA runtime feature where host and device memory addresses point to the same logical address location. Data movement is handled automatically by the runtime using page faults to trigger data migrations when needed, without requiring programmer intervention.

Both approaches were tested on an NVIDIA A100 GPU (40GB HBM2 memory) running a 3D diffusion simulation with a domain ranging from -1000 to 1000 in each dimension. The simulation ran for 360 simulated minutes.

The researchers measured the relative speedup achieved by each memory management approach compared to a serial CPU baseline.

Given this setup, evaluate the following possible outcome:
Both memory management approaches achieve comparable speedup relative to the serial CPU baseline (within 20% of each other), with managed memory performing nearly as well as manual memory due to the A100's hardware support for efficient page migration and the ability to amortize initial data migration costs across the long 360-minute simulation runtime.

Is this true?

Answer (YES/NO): NO